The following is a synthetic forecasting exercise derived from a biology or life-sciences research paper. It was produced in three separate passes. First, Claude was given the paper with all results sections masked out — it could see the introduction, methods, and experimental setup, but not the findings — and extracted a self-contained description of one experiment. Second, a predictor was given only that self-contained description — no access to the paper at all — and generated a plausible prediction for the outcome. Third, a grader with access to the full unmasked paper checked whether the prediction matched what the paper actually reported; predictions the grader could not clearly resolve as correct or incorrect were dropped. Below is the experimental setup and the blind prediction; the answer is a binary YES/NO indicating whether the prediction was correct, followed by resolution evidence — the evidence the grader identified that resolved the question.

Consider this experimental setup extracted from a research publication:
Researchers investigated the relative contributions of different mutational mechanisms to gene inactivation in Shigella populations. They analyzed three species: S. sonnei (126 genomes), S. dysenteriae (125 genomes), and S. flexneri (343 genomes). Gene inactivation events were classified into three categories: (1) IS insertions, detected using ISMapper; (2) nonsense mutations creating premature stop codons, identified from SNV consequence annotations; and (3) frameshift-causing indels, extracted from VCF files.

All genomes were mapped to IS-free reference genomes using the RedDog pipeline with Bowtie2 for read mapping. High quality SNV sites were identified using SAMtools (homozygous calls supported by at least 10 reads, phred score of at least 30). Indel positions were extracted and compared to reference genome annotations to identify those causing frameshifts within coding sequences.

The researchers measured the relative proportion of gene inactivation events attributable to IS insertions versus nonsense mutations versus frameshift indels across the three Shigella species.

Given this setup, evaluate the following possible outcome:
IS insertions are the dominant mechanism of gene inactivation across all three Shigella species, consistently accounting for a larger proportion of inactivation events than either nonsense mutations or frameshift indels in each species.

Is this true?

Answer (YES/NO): NO